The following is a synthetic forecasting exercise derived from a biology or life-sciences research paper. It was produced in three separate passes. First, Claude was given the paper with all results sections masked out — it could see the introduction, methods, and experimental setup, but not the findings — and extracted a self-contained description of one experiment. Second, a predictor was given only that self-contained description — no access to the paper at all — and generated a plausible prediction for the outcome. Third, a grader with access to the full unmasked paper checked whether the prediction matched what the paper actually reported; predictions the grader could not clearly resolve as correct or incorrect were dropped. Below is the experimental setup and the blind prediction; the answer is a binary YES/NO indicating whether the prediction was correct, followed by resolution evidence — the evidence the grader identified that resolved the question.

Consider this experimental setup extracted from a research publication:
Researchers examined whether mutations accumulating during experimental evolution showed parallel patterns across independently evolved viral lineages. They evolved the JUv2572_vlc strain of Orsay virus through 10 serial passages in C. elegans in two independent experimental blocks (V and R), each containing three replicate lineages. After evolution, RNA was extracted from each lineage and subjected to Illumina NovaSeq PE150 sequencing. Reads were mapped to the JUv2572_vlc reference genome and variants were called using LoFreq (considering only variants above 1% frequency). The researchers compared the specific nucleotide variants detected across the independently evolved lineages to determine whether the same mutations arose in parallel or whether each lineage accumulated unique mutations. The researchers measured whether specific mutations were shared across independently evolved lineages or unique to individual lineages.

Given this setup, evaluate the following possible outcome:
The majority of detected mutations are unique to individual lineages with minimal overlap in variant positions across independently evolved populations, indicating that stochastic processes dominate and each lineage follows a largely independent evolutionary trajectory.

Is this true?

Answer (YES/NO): NO